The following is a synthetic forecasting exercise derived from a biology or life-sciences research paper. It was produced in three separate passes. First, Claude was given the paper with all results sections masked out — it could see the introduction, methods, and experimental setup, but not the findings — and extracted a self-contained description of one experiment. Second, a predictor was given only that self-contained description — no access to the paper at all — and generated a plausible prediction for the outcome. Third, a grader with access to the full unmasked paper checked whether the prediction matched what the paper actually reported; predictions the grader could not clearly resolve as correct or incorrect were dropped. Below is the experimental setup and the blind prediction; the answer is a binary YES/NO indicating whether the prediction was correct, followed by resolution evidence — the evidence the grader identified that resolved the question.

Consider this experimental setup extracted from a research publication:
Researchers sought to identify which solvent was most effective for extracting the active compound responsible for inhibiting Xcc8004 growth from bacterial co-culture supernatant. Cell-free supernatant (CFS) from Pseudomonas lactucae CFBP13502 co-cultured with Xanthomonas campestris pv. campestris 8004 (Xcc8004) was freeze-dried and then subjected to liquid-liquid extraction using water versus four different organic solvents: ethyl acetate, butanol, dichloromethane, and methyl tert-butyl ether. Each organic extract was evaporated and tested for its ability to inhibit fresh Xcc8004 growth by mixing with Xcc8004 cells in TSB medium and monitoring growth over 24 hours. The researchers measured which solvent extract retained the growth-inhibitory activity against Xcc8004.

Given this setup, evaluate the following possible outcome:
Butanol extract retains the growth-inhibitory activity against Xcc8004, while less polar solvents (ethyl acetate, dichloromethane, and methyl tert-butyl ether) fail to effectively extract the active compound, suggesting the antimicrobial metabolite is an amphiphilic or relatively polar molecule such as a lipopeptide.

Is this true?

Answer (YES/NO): YES